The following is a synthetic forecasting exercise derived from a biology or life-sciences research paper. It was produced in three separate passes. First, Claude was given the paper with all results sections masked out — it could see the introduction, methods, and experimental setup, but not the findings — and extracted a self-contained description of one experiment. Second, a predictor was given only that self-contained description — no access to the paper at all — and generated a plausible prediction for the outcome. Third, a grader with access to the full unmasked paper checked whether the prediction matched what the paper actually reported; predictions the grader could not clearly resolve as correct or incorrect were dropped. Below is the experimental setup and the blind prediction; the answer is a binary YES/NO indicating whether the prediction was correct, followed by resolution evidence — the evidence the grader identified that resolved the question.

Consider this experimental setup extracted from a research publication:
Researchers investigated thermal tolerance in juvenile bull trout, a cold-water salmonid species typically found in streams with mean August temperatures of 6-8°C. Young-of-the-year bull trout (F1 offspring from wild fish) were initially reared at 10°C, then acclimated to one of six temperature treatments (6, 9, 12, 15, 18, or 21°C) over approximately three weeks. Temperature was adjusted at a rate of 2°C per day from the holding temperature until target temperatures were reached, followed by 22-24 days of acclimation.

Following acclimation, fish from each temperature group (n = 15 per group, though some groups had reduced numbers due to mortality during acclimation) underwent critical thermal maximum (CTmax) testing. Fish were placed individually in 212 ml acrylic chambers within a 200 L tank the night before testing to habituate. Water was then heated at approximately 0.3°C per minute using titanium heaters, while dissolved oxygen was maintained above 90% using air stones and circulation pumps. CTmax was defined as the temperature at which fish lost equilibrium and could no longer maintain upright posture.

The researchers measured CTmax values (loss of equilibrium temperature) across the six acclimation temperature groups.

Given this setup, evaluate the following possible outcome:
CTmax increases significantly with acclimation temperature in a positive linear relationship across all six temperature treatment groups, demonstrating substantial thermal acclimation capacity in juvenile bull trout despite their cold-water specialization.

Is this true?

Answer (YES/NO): NO